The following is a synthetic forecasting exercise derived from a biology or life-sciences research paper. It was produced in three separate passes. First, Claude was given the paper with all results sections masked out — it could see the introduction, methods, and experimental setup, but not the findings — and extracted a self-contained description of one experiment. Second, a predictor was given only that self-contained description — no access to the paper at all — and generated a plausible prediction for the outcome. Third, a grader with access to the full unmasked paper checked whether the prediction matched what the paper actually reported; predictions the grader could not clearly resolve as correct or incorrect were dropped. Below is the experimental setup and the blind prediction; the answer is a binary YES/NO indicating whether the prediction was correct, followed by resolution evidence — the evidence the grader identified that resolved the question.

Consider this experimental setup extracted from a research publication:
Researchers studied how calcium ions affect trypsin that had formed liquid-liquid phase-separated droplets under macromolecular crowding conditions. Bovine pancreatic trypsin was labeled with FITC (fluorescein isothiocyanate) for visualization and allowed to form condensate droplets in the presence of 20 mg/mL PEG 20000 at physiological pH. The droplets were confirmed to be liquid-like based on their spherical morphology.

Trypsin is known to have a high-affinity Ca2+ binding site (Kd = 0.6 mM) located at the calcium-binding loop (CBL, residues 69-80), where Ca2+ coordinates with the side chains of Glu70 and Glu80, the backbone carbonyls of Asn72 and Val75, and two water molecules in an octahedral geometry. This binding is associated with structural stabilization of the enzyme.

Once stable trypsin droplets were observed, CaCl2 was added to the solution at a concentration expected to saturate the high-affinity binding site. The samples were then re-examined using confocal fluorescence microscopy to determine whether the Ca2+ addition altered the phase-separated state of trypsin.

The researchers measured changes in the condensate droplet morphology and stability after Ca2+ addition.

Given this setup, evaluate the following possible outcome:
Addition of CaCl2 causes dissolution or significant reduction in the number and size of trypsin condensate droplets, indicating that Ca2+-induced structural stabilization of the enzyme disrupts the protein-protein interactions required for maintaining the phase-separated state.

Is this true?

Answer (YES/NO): NO